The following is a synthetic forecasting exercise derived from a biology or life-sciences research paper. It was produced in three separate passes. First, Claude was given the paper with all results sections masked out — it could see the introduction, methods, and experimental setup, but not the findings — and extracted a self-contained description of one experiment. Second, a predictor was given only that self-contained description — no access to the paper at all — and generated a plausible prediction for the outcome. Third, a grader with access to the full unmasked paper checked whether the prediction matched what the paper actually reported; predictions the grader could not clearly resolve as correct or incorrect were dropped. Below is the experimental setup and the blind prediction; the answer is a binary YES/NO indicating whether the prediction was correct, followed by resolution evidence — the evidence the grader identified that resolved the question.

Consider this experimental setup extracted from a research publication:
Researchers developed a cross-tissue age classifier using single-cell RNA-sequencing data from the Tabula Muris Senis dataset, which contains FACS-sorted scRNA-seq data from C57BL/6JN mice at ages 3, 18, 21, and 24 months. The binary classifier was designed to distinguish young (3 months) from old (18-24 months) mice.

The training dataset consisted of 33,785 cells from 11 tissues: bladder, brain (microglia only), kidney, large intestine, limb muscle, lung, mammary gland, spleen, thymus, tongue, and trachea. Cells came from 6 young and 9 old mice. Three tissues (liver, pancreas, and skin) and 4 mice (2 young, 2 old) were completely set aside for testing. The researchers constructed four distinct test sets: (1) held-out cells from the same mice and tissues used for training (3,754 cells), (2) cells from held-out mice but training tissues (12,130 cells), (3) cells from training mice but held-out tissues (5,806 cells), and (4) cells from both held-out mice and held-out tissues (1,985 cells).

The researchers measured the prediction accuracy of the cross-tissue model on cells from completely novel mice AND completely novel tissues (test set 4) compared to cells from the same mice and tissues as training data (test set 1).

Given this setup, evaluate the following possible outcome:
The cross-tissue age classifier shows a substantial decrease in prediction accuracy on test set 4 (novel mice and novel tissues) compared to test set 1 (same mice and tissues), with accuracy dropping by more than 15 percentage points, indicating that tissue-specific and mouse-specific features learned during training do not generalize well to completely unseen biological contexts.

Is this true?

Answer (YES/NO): NO